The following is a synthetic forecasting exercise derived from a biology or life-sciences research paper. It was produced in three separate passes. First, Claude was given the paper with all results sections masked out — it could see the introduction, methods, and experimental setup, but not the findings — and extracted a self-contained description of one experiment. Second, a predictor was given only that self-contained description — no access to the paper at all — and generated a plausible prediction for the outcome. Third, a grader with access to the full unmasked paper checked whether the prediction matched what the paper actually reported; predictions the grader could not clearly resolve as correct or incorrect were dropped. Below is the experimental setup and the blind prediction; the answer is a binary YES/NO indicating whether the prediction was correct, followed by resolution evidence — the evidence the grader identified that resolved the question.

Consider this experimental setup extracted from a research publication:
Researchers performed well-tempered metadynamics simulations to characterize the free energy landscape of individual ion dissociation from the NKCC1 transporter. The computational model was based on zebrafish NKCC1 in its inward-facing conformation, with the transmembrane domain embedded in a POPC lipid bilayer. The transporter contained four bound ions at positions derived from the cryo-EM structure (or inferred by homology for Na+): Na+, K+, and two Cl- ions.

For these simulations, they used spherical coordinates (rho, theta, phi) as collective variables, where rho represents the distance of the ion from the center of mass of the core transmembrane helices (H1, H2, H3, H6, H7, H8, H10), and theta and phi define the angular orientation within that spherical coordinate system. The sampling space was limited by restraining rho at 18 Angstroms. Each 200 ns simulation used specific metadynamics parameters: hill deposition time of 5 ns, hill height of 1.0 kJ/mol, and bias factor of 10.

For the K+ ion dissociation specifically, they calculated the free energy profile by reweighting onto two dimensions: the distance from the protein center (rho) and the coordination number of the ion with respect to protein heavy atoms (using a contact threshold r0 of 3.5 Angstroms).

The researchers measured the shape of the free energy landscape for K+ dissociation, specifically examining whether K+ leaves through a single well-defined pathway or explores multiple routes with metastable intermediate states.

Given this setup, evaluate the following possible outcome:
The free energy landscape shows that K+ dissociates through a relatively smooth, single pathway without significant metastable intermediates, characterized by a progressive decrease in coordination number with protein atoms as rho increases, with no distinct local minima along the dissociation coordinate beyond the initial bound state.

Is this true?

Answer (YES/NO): NO